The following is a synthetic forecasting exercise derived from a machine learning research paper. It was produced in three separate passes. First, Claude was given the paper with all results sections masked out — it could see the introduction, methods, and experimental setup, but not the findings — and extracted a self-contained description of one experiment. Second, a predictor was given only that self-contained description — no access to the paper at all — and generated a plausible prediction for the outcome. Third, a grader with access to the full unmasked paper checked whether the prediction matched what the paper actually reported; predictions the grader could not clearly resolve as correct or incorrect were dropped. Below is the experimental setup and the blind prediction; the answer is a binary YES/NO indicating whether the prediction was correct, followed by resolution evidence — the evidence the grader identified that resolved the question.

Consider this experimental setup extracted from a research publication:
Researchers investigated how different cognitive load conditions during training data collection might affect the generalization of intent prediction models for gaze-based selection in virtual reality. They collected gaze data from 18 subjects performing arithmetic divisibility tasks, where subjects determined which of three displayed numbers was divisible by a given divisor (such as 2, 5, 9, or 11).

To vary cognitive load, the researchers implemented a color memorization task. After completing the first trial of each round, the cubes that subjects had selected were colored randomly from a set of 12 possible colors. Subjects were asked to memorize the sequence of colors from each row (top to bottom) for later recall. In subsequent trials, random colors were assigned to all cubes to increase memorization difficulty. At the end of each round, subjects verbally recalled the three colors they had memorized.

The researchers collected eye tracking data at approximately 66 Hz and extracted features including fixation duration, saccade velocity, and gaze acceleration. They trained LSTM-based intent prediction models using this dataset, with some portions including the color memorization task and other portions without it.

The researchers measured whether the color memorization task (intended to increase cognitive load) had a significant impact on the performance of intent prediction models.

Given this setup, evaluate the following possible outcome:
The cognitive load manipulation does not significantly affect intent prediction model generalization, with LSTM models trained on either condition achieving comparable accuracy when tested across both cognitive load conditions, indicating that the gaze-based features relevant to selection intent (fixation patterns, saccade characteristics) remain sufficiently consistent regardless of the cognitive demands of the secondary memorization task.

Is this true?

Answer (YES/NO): YES